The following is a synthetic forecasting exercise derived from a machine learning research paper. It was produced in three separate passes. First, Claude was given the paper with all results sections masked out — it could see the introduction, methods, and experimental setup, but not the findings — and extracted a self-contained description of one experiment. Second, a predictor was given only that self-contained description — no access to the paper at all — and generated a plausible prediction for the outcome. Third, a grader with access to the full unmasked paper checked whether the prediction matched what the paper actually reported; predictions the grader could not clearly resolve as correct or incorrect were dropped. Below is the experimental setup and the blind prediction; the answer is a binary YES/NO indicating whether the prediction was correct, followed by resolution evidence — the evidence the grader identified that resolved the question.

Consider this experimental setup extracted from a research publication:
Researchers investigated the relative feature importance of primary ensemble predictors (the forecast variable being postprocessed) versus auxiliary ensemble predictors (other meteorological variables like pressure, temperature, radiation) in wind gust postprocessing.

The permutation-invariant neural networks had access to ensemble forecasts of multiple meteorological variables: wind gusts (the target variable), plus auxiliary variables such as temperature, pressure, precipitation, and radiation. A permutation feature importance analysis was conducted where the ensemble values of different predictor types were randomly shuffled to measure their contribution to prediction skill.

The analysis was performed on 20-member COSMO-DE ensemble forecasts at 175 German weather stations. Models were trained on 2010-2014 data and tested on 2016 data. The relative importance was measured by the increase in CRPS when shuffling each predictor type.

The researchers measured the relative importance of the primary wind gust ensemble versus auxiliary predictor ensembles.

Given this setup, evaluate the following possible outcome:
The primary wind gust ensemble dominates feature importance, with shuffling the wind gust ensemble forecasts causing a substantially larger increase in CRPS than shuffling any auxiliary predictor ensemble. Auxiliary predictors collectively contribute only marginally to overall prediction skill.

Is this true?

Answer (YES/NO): NO